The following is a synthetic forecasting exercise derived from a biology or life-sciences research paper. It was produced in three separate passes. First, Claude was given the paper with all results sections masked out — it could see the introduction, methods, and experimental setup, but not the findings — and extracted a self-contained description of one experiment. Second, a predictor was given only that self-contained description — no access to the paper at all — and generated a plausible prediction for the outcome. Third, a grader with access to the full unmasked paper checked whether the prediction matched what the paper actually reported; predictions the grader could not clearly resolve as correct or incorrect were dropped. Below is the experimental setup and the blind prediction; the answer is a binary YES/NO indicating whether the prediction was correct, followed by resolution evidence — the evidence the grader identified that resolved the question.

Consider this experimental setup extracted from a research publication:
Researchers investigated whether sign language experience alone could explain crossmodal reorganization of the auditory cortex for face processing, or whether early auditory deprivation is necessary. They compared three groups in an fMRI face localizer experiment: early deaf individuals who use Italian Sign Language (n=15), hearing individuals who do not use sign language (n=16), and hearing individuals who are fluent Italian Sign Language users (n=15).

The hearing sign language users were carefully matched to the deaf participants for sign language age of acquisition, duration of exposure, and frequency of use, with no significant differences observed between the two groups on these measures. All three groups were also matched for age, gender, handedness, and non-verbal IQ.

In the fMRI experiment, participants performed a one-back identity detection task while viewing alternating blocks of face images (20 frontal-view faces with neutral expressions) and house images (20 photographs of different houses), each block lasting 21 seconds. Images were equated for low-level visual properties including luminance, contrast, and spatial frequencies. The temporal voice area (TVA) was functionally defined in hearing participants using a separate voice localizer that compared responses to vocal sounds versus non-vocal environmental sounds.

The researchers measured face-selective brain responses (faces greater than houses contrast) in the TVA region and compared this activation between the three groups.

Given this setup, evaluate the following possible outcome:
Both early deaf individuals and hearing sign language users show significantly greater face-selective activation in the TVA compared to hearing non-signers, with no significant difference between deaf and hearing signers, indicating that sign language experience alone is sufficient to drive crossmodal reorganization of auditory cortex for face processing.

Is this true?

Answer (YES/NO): NO